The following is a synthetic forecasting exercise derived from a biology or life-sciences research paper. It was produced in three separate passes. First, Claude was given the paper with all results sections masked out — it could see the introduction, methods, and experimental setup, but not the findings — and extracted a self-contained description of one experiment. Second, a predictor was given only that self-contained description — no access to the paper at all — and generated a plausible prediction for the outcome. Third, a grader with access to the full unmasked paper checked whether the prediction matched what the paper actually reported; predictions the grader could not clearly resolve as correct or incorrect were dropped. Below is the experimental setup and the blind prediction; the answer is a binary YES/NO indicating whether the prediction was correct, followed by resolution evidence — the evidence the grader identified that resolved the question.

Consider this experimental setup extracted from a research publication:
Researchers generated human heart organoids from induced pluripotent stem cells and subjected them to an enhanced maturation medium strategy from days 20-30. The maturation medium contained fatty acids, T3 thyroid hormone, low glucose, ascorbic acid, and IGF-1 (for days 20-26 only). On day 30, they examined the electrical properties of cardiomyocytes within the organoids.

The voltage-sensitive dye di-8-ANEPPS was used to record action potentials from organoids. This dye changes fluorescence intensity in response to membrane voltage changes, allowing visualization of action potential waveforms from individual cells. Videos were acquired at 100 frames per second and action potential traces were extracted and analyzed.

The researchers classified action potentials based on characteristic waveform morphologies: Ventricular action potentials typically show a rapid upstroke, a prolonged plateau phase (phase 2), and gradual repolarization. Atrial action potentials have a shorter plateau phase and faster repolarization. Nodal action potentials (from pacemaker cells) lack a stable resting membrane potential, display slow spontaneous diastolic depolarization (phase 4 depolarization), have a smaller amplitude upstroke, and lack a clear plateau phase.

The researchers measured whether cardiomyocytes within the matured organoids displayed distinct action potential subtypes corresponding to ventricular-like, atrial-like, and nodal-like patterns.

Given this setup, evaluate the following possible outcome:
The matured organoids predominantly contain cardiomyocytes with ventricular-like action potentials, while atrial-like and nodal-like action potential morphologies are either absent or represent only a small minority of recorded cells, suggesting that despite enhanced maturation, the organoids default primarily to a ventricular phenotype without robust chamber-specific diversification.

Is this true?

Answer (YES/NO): NO